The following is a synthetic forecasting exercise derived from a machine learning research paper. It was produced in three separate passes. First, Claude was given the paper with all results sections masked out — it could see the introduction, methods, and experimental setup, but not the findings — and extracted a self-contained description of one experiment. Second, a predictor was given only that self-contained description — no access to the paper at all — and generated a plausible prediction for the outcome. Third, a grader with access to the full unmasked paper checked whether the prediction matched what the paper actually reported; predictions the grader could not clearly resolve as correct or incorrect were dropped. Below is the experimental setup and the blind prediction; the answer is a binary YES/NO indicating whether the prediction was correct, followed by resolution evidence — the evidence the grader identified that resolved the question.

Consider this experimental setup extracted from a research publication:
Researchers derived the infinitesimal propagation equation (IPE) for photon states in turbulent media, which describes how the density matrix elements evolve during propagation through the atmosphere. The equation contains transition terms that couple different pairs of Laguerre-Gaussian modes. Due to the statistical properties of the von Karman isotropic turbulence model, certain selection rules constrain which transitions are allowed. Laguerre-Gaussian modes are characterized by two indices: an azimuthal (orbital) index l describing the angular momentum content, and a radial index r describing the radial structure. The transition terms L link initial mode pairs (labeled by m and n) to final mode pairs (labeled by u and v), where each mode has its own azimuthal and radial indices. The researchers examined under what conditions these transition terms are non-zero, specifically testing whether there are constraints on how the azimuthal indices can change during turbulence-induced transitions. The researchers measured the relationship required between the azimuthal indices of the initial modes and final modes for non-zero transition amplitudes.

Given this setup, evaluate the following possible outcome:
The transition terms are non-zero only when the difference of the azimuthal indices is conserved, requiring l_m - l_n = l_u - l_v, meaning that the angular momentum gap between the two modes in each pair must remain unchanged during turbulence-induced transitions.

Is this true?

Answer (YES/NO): YES